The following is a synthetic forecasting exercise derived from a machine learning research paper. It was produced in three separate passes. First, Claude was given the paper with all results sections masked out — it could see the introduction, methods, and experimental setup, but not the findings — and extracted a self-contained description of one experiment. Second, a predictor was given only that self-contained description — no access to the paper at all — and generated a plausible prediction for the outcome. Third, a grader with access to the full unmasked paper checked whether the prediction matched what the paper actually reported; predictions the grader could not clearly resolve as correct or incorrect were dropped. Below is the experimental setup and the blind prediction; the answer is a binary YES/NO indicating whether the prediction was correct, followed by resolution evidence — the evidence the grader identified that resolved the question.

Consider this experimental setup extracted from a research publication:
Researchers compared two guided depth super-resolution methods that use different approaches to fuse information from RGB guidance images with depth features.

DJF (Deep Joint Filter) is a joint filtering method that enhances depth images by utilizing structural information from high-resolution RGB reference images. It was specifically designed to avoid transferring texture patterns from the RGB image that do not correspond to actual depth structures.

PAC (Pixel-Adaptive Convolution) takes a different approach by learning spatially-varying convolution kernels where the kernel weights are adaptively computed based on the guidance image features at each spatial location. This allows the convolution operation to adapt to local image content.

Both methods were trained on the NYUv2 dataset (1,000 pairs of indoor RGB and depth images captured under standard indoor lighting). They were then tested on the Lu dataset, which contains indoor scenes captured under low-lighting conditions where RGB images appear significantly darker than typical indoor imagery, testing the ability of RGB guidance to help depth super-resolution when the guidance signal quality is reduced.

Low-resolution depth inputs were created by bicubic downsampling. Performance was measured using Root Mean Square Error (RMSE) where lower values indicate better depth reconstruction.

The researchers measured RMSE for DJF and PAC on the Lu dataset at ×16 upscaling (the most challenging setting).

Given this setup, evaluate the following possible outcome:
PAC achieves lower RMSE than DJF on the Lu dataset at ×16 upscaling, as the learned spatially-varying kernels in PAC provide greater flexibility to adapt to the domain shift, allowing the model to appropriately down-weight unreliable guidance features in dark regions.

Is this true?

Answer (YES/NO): YES